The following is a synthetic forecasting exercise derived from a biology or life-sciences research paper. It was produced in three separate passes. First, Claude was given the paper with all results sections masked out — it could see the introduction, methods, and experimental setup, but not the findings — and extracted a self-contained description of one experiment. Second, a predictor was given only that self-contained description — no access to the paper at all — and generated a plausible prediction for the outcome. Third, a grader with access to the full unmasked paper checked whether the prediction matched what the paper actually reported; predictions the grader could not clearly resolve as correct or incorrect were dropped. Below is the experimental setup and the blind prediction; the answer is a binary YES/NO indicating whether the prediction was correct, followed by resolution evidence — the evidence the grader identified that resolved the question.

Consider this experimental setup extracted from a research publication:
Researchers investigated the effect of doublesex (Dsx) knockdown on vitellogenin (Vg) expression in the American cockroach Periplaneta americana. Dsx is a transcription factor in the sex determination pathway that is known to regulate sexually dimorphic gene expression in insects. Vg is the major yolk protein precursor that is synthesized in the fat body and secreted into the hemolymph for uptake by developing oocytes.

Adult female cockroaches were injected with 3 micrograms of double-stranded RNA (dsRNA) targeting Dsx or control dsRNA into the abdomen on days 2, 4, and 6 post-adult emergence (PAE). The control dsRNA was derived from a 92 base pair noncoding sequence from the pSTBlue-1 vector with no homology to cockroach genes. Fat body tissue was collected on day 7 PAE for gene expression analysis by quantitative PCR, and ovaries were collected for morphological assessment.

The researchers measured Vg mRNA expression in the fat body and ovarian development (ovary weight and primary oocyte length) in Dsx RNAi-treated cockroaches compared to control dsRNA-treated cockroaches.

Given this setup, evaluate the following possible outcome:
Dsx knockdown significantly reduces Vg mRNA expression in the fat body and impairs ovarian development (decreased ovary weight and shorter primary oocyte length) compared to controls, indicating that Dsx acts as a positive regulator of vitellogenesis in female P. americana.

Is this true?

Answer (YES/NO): YES